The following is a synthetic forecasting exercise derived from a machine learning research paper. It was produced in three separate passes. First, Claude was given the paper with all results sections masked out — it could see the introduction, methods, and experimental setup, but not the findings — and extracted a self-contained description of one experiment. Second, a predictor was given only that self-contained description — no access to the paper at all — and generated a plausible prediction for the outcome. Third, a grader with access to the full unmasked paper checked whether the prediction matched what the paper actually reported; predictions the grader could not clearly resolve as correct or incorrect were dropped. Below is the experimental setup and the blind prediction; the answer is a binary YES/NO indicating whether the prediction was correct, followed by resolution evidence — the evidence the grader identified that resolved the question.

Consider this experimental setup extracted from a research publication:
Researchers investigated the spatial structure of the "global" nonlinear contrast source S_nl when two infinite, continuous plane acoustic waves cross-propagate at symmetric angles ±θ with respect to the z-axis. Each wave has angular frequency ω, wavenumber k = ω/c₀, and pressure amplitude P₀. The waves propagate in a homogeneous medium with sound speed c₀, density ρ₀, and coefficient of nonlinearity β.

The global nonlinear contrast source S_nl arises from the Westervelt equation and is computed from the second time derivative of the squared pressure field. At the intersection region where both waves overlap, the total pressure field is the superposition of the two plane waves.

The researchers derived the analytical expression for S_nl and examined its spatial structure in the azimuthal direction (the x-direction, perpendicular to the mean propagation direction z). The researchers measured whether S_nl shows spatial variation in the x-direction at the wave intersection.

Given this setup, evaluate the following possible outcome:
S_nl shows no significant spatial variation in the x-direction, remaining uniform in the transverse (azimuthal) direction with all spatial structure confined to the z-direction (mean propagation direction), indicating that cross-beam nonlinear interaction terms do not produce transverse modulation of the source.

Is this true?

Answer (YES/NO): NO